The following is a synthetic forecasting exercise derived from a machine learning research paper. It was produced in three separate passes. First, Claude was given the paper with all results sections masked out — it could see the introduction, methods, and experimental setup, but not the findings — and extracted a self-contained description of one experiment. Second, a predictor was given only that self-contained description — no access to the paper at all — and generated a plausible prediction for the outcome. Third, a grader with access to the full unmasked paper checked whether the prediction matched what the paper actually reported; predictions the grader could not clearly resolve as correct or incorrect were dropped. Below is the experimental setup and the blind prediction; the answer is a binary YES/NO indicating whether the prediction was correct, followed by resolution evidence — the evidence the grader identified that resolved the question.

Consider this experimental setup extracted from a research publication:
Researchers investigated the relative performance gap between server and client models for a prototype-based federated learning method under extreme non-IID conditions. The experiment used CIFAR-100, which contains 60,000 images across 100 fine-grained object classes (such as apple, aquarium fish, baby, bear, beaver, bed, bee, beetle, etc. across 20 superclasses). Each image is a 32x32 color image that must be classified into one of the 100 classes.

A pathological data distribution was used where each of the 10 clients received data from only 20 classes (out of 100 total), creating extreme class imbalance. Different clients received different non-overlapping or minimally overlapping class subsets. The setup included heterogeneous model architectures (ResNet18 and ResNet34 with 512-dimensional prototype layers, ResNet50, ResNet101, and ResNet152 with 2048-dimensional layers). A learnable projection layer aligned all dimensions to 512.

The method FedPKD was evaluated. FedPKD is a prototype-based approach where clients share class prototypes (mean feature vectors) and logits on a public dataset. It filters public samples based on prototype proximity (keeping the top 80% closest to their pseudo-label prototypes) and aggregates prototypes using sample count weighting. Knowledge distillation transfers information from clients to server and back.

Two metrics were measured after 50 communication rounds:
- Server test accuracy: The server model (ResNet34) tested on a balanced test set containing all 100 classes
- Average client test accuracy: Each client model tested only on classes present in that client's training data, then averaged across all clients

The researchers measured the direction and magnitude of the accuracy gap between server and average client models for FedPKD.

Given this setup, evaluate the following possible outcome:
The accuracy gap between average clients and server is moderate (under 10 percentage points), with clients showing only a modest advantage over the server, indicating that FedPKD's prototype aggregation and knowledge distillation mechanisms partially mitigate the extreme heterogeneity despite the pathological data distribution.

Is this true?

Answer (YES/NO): NO